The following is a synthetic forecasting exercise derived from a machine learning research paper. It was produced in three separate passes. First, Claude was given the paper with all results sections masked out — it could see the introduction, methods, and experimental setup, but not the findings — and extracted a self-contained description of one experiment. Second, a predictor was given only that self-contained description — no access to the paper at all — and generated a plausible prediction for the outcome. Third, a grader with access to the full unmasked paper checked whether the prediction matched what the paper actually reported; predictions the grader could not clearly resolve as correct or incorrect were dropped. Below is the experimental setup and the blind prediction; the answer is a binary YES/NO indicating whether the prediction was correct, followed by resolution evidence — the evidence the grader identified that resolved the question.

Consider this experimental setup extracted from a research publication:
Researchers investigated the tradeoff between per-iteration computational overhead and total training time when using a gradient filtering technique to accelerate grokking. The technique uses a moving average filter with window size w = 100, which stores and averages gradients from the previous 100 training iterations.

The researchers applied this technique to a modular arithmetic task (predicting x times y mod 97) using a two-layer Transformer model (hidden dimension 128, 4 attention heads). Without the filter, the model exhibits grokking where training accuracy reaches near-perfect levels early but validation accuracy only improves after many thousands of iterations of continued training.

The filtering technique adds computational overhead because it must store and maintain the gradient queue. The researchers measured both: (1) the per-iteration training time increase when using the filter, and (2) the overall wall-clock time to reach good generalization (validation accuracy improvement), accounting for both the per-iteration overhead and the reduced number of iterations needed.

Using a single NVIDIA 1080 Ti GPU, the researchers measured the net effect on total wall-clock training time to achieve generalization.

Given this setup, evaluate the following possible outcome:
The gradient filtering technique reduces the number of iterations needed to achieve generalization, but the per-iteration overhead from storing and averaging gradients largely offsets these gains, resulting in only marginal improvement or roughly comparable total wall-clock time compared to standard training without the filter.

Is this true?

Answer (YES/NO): NO